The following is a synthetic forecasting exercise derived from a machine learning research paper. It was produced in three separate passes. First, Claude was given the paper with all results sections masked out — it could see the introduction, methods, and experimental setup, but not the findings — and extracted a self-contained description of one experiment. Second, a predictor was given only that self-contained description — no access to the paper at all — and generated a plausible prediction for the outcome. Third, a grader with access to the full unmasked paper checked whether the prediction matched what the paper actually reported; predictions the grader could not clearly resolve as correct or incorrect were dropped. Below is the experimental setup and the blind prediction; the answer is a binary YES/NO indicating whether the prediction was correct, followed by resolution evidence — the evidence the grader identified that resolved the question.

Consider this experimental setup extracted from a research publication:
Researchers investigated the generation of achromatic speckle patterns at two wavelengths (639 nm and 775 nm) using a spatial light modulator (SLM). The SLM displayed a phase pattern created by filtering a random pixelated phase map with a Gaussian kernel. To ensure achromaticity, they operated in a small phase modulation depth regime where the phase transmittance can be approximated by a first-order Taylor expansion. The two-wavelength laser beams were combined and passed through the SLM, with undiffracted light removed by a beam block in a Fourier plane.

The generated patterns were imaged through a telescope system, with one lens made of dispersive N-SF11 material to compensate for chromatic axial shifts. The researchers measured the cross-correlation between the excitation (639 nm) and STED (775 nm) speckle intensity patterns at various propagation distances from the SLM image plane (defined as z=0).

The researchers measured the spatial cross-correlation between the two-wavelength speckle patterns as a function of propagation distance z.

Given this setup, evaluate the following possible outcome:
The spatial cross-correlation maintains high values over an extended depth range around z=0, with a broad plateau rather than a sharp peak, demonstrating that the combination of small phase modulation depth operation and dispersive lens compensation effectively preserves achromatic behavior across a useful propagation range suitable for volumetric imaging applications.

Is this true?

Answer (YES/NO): NO